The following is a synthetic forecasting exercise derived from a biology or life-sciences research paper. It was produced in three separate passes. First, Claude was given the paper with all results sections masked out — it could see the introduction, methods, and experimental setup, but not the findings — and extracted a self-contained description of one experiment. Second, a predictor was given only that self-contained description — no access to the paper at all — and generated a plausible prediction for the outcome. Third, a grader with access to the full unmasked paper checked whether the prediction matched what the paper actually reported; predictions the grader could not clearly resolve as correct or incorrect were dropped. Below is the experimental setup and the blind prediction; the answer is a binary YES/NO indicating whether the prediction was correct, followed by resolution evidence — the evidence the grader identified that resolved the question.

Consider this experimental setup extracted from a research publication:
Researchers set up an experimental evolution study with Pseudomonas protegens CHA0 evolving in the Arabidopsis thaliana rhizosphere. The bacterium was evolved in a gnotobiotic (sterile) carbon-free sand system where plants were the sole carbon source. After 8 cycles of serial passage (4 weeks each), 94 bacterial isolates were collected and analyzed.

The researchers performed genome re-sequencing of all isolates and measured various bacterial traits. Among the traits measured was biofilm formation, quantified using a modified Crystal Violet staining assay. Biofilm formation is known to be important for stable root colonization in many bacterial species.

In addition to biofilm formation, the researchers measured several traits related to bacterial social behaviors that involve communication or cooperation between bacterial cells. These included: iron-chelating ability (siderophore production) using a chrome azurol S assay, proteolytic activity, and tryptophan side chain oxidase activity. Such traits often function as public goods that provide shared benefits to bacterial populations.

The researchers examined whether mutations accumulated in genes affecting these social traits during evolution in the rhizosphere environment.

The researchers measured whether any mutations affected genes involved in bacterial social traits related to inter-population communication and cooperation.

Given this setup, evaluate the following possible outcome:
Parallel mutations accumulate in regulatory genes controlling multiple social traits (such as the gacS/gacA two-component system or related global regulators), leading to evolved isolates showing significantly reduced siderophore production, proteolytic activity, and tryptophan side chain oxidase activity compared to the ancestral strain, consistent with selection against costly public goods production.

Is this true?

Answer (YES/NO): YES